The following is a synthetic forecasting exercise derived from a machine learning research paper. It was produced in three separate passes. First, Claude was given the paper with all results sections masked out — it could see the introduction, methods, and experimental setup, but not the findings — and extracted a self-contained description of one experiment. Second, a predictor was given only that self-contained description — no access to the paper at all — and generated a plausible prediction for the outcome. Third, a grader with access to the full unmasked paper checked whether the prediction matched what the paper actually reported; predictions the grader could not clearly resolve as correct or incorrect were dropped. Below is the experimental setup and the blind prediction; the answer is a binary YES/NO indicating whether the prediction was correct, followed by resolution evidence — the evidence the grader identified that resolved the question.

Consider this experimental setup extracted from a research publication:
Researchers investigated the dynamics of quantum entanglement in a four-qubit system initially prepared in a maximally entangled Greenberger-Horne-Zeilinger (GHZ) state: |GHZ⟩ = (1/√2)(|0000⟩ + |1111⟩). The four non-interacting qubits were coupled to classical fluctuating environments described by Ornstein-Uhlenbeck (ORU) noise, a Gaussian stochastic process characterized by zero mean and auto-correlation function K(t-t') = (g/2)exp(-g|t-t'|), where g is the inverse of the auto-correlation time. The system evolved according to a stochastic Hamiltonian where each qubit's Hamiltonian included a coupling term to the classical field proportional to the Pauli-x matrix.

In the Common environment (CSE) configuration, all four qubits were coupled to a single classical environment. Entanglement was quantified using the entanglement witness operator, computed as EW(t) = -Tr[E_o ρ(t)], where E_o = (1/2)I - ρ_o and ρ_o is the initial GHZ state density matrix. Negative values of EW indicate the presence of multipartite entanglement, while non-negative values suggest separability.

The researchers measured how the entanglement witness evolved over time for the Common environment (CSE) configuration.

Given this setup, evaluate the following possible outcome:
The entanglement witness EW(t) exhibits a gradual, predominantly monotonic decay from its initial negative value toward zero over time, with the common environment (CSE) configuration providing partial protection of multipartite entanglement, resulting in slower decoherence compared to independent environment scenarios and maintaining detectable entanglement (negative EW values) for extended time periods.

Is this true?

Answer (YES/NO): NO